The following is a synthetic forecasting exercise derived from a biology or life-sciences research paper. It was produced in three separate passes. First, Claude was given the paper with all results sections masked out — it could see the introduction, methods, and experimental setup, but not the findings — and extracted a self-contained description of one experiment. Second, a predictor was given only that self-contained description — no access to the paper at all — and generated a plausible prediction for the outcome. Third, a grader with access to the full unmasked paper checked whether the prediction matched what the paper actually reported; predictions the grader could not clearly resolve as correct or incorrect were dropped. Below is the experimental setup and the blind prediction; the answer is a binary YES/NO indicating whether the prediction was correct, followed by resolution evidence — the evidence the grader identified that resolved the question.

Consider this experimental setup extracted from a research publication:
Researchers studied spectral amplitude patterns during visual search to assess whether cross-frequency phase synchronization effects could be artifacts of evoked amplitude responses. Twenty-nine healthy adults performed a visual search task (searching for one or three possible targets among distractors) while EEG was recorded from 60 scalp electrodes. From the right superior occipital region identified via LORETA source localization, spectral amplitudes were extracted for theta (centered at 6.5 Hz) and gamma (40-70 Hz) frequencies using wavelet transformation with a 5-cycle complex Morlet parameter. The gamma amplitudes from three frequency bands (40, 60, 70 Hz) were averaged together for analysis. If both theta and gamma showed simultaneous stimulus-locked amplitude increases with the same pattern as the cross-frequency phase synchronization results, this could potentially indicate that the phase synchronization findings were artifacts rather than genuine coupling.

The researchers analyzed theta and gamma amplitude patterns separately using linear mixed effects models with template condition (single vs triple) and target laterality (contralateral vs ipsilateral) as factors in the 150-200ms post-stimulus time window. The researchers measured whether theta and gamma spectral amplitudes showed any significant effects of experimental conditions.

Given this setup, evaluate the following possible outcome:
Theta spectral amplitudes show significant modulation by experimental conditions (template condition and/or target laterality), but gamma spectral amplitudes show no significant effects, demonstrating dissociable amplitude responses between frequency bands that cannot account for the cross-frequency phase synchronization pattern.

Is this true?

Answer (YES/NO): NO